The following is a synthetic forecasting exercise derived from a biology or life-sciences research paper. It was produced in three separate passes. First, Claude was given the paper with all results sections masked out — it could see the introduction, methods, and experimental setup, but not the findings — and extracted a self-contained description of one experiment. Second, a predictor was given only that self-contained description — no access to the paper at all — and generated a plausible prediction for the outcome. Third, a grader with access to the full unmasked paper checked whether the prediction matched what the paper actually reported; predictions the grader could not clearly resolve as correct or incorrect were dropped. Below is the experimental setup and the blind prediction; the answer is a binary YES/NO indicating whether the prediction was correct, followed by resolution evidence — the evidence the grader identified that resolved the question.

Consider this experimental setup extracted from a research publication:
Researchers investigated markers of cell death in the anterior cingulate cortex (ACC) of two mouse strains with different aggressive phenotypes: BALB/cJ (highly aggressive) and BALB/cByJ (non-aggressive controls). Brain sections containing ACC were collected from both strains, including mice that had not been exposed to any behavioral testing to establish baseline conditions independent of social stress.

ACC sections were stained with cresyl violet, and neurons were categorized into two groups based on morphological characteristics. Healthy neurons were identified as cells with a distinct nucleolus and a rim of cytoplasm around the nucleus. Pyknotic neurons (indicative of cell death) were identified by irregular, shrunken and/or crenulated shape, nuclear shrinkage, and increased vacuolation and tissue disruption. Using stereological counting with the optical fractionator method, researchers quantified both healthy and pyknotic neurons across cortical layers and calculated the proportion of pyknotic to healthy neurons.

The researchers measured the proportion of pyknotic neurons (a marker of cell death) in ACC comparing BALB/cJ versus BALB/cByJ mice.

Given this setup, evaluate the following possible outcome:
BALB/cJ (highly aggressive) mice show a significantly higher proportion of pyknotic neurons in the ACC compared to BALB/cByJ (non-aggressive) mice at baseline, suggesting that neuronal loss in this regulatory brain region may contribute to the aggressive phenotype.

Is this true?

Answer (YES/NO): YES